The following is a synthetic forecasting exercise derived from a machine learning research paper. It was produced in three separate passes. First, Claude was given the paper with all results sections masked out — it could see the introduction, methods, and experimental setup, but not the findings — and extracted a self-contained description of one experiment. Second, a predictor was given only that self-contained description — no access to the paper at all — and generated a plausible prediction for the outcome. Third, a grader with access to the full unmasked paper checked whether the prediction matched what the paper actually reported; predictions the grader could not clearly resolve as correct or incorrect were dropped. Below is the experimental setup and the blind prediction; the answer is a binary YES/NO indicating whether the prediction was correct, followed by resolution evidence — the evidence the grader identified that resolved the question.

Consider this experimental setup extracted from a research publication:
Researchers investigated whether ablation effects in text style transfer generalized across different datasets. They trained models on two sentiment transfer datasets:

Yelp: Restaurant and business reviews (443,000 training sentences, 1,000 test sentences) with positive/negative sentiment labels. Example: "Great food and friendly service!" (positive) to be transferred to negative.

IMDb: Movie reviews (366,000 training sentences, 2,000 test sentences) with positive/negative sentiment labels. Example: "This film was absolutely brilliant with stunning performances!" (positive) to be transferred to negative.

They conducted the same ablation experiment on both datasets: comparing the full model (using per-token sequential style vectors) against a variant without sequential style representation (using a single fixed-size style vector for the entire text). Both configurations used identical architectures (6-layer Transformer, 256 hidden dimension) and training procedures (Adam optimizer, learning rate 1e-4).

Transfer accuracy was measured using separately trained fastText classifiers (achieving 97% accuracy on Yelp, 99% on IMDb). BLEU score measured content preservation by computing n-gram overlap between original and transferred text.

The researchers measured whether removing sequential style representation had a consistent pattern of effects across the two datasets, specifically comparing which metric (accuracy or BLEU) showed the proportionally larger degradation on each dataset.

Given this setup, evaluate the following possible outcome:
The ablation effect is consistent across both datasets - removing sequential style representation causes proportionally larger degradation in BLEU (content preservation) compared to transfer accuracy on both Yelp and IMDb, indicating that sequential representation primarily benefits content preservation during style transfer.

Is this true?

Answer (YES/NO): YES